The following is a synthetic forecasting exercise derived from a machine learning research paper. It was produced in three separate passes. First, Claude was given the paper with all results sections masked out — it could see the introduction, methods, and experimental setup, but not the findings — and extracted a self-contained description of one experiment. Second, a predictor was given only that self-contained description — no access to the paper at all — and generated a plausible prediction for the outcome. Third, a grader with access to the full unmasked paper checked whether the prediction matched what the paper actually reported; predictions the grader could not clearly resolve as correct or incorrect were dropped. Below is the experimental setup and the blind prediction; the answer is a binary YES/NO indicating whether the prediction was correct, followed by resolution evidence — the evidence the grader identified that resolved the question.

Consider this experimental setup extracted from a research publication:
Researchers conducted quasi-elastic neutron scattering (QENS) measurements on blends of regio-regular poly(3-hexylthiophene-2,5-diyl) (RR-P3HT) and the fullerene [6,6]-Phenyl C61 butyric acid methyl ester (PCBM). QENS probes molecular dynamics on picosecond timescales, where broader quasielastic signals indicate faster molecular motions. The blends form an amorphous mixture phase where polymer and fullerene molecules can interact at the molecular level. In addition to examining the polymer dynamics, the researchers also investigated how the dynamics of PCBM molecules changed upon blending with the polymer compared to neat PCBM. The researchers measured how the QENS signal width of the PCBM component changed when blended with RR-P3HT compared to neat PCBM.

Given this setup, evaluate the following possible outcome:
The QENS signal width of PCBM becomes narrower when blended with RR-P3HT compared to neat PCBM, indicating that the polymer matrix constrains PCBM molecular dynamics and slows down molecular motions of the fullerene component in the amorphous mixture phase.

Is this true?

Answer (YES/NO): NO